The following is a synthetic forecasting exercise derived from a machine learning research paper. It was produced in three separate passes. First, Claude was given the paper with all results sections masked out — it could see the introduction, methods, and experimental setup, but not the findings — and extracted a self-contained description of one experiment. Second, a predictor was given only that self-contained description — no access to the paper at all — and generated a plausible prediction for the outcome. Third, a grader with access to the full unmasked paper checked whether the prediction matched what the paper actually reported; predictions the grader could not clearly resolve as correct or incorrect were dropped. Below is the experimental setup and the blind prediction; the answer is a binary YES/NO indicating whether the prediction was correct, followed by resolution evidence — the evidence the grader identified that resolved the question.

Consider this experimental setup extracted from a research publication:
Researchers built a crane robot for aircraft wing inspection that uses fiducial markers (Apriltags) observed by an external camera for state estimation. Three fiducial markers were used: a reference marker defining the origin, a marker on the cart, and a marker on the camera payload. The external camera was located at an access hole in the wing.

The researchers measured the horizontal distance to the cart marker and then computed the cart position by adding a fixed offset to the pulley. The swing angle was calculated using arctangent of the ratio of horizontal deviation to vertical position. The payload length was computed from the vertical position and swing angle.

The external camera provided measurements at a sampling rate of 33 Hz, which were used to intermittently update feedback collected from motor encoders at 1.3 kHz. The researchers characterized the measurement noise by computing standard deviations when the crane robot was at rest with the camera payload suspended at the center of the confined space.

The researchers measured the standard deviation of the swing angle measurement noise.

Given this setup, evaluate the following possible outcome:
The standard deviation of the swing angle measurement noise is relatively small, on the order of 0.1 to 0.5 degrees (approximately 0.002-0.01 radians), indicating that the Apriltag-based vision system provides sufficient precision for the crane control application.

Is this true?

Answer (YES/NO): YES